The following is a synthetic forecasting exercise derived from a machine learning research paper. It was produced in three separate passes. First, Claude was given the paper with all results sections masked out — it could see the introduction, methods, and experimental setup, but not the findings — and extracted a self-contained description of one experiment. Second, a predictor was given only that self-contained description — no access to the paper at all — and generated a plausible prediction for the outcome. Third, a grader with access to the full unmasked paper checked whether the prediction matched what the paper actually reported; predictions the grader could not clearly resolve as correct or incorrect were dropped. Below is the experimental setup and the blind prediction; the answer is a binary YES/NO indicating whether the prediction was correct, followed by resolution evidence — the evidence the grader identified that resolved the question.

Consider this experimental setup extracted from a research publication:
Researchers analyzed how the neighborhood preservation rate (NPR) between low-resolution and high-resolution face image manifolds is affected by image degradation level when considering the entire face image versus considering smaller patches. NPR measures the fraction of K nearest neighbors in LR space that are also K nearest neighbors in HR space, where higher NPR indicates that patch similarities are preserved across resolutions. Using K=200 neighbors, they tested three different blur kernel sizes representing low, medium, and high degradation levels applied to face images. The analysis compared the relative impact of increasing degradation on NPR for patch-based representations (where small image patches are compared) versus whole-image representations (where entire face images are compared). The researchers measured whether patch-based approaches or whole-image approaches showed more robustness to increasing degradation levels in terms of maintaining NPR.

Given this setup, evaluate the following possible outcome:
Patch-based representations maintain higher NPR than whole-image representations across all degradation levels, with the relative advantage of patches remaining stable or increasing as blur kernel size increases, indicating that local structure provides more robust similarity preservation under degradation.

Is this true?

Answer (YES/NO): NO